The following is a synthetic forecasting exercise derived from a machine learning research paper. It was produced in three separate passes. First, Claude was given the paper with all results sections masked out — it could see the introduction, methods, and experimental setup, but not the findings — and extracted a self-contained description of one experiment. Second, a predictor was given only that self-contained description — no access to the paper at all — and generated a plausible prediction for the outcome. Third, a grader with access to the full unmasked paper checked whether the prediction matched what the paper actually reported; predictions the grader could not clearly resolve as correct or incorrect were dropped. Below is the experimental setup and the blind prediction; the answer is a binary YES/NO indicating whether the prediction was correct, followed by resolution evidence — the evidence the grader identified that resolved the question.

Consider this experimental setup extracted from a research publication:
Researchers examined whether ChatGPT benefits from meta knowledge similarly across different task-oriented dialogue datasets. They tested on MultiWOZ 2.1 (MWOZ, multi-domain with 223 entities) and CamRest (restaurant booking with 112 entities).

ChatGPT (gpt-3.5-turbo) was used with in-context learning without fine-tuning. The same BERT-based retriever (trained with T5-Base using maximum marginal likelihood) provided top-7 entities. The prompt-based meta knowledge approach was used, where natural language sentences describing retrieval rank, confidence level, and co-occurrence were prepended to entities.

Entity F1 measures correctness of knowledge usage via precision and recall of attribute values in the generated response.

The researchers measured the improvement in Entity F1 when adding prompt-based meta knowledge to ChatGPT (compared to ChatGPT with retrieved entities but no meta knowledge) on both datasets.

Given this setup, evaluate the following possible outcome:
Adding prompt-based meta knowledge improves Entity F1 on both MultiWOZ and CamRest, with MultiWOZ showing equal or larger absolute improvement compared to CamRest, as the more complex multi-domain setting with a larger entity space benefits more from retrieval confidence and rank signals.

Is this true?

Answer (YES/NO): YES